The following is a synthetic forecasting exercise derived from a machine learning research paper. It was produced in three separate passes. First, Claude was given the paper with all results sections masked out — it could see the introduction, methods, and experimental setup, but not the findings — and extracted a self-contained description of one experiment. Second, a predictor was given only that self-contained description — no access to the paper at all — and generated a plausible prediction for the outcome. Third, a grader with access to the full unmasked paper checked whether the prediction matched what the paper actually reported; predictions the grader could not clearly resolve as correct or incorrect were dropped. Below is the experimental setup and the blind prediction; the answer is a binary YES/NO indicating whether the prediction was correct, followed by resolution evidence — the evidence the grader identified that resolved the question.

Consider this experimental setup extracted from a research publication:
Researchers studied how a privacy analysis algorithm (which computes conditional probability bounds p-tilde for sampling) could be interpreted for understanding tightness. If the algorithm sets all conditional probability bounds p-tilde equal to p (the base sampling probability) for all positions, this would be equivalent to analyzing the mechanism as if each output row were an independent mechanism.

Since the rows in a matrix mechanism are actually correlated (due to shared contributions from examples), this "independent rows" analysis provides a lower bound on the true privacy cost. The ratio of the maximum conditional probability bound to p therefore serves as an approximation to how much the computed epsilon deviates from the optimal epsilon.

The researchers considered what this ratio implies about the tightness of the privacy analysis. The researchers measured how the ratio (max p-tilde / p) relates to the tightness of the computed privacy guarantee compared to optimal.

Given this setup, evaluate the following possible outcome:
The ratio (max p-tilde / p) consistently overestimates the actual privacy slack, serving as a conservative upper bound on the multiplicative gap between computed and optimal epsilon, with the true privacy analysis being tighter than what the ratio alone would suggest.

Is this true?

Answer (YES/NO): YES